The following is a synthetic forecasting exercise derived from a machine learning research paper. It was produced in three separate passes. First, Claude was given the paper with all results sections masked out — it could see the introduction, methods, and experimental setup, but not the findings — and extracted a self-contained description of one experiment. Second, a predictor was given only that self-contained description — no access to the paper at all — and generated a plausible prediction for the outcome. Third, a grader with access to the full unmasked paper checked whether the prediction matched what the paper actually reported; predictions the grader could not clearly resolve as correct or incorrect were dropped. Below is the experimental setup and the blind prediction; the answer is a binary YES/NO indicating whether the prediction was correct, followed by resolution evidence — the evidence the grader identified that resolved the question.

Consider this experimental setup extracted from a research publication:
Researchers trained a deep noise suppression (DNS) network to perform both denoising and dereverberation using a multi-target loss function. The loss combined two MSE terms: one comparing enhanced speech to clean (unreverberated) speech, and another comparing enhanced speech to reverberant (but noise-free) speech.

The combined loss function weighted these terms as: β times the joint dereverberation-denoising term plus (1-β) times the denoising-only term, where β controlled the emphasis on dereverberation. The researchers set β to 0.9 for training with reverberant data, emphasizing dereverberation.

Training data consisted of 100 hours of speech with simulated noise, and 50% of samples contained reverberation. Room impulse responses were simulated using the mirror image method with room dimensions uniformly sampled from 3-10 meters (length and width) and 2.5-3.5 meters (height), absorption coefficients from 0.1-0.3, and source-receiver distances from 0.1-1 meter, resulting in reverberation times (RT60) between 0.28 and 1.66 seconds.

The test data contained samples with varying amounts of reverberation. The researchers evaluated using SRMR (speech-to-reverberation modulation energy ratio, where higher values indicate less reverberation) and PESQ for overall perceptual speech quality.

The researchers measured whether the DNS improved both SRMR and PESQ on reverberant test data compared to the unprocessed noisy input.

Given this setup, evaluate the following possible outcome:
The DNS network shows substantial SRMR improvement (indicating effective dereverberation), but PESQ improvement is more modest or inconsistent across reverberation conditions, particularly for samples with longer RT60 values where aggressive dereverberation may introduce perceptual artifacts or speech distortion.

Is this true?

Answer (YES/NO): NO